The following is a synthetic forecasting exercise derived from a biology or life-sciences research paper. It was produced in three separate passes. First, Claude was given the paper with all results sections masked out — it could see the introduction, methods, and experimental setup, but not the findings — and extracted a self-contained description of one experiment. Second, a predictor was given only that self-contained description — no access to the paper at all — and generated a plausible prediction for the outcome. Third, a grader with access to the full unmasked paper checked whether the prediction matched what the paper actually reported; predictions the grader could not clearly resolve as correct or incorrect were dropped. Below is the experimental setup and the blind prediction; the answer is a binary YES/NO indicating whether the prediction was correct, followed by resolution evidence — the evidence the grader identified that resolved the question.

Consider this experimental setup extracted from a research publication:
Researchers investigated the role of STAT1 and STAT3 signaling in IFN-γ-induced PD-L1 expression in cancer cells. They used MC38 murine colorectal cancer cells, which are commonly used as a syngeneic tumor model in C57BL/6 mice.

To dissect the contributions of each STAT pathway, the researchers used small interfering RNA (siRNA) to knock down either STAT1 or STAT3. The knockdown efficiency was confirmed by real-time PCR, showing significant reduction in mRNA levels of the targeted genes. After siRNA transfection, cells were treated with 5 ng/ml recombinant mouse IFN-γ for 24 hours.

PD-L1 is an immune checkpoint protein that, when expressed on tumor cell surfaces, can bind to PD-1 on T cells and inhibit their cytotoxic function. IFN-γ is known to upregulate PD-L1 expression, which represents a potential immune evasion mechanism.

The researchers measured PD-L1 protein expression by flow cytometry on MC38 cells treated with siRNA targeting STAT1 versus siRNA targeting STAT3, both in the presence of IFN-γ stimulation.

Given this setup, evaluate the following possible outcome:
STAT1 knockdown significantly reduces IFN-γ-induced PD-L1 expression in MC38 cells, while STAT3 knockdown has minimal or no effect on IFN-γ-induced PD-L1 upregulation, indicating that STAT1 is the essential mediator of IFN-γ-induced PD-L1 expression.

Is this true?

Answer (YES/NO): NO